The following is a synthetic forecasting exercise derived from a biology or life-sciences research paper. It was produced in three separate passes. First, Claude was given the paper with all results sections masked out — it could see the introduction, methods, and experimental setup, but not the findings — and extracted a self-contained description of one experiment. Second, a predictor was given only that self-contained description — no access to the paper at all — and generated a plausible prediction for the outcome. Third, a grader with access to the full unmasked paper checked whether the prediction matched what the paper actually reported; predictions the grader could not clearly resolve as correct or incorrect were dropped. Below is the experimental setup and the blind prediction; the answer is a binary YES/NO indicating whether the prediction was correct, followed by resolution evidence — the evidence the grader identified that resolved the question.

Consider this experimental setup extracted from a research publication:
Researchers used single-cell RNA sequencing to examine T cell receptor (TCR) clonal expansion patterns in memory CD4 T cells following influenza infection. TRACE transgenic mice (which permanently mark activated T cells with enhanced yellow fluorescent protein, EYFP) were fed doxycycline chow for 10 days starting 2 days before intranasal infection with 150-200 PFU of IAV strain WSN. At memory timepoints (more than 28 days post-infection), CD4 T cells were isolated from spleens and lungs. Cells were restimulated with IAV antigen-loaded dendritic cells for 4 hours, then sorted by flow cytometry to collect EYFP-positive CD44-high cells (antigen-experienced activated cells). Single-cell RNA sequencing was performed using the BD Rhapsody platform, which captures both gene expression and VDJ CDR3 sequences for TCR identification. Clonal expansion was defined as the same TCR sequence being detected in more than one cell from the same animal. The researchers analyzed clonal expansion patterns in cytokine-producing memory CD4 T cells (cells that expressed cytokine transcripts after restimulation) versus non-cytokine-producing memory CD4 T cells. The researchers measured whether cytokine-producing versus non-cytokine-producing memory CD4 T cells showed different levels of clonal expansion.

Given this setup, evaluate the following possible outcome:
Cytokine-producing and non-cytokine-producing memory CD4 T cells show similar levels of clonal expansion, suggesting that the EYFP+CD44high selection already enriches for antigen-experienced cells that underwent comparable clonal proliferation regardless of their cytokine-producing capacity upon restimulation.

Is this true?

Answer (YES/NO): YES